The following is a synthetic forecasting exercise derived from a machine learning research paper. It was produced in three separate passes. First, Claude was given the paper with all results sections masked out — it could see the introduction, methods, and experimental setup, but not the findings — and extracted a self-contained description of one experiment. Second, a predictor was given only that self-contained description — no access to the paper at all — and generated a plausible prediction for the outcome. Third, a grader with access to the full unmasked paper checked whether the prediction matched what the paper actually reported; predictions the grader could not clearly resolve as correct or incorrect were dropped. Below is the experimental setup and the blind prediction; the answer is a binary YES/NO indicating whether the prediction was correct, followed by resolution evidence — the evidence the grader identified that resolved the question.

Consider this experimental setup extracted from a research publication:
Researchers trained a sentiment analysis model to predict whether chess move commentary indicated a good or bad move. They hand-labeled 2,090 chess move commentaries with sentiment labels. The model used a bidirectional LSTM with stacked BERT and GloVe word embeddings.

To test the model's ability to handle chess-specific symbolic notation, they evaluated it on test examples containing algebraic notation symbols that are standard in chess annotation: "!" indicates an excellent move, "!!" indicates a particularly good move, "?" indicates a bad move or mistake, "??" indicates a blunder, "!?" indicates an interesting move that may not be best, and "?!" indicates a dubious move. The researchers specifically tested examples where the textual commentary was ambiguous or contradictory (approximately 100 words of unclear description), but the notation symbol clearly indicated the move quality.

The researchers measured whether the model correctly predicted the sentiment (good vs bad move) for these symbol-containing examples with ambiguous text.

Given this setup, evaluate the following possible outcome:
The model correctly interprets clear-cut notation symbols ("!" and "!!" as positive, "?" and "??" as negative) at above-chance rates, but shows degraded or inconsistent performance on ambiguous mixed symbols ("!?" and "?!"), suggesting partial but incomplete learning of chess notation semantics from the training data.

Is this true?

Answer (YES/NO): NO